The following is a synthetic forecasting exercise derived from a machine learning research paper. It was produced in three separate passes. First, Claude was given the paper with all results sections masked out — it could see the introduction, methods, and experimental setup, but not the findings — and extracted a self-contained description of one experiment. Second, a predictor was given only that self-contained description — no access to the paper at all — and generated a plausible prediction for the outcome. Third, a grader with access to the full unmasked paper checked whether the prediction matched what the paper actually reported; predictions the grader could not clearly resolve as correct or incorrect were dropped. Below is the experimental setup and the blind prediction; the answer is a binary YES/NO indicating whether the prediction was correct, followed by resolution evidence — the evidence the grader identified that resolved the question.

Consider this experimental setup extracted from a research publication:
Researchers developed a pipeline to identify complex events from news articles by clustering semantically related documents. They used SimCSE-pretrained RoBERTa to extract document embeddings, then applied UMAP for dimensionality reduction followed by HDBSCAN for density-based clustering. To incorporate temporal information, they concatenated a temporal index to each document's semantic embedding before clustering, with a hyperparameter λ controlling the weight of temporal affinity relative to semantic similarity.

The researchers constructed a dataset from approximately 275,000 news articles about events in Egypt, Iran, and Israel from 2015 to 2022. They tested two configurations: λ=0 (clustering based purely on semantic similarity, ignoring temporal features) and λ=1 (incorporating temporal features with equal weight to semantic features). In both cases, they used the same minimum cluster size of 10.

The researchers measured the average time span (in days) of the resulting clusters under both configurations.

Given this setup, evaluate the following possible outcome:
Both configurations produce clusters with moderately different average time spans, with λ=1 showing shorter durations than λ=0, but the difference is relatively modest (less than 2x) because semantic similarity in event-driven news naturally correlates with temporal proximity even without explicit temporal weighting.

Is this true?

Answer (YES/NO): NO